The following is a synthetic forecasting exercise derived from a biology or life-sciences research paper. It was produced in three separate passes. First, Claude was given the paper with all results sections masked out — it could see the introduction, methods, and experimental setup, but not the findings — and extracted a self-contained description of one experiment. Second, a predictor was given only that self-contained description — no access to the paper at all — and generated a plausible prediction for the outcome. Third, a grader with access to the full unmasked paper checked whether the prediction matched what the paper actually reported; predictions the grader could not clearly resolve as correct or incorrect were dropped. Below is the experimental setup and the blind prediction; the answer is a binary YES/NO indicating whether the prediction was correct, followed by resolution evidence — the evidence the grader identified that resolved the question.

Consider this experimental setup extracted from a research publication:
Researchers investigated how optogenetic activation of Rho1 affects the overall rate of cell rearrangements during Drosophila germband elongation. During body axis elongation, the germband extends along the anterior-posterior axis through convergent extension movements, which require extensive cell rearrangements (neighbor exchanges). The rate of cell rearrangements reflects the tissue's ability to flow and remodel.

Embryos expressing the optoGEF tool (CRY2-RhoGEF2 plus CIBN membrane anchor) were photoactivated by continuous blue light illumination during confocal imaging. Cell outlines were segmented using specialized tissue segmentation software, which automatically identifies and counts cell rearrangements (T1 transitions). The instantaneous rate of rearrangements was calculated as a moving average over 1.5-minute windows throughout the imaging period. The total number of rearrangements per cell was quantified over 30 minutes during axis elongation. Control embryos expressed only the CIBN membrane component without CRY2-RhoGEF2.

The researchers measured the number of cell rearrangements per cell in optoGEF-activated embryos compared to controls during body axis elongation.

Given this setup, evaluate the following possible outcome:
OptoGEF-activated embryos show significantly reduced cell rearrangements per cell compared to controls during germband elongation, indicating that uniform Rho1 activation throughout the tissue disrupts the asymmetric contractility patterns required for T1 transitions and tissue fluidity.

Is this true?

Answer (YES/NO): YES